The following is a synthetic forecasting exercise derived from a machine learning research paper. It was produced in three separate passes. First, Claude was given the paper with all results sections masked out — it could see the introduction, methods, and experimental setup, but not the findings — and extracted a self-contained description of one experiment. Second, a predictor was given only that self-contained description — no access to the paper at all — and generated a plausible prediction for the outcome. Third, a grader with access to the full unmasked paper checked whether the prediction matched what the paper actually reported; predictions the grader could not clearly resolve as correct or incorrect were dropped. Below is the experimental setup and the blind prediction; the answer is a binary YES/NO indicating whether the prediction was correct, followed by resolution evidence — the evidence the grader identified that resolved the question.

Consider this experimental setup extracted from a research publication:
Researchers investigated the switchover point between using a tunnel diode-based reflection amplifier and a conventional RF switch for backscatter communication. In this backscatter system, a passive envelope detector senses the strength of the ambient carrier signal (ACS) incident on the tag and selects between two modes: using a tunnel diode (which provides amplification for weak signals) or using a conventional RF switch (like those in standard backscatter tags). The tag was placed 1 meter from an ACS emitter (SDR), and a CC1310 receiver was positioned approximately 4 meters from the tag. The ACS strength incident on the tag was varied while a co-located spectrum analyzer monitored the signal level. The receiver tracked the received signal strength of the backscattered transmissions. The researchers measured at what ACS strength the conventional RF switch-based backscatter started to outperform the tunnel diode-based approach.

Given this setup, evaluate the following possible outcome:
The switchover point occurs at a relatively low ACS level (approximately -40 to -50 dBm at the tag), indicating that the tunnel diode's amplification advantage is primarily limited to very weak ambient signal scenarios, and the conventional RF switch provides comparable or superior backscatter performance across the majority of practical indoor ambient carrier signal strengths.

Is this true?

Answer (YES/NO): NO